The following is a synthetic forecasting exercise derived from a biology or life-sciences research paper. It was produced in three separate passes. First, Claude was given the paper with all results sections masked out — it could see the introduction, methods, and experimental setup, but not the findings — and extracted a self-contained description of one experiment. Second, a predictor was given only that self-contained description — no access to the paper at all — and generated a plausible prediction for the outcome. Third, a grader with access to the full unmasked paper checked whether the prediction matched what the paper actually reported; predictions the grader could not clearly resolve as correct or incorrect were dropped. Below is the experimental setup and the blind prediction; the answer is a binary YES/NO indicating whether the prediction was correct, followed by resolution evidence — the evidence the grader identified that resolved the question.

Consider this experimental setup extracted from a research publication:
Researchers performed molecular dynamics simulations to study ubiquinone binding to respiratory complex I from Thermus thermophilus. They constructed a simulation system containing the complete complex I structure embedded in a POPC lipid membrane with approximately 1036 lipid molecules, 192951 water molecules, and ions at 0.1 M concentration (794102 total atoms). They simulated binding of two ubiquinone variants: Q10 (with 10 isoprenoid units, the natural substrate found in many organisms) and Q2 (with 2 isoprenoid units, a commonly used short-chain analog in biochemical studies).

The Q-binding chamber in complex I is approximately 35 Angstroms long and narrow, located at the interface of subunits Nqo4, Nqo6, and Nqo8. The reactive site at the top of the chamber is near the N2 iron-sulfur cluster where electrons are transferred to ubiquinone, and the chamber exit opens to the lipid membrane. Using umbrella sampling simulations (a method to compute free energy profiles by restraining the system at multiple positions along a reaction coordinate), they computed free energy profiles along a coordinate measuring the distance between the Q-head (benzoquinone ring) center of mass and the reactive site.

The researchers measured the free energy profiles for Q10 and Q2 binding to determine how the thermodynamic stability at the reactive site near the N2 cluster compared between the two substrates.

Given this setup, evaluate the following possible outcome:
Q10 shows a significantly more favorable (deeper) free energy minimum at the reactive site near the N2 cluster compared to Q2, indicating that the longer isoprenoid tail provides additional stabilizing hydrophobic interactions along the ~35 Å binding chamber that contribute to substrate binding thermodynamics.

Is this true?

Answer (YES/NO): NO